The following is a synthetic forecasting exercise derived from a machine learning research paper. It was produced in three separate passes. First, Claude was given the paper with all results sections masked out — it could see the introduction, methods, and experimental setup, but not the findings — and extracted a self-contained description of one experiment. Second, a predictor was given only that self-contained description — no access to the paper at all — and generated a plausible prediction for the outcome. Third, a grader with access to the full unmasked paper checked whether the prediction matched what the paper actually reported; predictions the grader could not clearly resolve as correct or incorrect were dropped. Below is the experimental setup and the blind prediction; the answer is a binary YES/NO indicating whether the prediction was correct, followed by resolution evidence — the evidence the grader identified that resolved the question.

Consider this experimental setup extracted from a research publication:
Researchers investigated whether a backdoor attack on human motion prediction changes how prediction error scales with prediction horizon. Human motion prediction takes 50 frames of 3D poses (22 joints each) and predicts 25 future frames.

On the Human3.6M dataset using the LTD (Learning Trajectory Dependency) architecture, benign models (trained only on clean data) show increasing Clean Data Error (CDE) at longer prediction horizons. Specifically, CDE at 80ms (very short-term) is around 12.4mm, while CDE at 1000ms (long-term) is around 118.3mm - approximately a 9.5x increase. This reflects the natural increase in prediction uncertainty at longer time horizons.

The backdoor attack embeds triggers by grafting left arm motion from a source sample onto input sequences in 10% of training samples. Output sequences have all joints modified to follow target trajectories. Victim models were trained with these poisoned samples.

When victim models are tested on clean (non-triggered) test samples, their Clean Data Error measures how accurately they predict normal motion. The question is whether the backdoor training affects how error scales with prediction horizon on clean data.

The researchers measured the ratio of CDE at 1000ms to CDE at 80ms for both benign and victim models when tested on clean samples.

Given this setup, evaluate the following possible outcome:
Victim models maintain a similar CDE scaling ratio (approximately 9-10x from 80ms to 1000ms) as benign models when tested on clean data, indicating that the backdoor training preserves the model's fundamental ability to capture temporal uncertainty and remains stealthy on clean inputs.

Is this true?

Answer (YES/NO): YES